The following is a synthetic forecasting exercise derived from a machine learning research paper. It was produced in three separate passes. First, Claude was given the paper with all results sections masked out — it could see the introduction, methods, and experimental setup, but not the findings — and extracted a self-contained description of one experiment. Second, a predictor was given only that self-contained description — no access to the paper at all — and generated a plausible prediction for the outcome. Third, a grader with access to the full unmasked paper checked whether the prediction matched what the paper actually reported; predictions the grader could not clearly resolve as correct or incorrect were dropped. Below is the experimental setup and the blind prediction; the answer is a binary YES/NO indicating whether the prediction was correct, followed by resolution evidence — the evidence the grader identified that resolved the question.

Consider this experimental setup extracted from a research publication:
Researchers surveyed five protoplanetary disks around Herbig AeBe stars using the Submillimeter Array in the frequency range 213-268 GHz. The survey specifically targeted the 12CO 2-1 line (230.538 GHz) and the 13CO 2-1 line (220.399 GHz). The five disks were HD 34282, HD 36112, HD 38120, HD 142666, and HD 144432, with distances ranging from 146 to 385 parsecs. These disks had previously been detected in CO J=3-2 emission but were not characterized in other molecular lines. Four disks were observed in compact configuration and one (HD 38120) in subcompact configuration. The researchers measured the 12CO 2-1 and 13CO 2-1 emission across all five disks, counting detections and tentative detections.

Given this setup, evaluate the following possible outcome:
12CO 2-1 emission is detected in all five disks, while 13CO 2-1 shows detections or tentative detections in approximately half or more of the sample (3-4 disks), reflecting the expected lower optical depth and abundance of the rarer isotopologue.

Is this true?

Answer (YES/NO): NO